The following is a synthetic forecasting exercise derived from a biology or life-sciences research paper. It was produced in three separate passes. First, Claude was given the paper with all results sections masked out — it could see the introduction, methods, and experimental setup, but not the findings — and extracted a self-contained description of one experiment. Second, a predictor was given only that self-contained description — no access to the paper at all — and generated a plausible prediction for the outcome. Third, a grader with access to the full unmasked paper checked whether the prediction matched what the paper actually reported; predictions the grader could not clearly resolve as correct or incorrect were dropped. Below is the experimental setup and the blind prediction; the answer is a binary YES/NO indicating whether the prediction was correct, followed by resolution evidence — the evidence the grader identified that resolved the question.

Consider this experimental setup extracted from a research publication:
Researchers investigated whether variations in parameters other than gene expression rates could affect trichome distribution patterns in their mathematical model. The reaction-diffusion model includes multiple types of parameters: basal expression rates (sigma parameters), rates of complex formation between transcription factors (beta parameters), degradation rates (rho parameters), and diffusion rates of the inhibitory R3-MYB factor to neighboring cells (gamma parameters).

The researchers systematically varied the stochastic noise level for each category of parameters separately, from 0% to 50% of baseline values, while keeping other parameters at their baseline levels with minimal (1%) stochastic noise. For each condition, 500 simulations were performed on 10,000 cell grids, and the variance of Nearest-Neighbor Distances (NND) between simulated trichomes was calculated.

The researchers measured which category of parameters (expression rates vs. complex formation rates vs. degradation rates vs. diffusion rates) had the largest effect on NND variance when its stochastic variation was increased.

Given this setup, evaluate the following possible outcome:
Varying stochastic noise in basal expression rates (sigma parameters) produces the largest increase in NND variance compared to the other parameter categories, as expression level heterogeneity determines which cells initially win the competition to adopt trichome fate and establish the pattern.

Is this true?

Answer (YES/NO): NO